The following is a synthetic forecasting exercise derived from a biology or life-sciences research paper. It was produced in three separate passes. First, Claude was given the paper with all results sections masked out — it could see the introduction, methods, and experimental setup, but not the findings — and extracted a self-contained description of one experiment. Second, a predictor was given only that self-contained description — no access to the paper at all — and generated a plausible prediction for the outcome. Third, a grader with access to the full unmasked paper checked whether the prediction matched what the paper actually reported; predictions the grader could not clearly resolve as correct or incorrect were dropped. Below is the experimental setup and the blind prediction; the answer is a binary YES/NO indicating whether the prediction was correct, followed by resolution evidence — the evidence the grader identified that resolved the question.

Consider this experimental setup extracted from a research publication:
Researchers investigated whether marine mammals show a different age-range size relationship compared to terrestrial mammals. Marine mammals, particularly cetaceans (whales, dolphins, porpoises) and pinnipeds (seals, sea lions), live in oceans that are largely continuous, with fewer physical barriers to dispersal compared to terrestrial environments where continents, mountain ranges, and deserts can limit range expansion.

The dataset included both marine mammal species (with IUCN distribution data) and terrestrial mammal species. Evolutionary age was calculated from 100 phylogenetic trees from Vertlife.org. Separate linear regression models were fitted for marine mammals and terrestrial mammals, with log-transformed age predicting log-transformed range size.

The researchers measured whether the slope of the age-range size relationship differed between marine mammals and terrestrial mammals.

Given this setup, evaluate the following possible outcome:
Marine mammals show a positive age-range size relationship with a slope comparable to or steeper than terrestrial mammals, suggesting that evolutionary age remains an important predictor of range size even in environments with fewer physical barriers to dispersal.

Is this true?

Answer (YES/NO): NO